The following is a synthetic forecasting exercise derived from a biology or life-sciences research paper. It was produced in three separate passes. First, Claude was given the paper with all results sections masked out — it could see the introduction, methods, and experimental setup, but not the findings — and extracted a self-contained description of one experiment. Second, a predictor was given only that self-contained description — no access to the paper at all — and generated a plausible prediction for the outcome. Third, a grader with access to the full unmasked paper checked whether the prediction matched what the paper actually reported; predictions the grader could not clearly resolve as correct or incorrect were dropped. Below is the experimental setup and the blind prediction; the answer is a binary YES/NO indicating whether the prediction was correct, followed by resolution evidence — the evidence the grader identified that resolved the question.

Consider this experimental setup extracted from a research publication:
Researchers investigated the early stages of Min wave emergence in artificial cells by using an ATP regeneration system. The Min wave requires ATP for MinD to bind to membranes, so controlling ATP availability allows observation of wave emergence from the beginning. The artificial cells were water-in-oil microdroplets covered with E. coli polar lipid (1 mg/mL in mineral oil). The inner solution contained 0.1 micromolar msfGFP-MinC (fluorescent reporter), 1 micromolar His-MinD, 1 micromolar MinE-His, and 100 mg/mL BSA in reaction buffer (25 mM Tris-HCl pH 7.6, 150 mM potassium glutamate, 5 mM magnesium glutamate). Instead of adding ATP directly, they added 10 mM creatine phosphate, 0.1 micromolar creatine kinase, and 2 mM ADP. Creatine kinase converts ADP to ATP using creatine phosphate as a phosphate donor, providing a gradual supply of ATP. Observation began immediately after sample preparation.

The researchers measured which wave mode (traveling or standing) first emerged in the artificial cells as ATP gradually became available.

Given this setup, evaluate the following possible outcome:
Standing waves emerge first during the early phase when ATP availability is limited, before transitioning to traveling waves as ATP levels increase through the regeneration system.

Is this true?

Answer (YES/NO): YES